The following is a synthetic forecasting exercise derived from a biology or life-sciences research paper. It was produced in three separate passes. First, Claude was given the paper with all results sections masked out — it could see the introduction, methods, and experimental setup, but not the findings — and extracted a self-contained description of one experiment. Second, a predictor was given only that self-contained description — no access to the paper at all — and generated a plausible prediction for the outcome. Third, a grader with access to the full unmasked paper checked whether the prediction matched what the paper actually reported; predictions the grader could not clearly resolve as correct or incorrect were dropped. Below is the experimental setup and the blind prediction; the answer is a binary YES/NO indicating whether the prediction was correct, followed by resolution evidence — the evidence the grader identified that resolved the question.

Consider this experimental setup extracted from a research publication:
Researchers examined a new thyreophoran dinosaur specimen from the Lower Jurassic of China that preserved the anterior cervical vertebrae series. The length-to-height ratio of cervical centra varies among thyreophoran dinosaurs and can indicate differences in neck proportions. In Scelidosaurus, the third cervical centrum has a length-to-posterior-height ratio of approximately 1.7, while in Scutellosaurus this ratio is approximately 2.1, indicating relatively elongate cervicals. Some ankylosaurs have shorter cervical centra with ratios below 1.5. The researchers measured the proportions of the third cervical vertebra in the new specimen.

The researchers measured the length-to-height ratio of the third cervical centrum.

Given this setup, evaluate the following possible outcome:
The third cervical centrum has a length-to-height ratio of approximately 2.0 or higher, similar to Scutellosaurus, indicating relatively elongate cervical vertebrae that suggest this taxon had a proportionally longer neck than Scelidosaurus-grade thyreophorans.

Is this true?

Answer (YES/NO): NO